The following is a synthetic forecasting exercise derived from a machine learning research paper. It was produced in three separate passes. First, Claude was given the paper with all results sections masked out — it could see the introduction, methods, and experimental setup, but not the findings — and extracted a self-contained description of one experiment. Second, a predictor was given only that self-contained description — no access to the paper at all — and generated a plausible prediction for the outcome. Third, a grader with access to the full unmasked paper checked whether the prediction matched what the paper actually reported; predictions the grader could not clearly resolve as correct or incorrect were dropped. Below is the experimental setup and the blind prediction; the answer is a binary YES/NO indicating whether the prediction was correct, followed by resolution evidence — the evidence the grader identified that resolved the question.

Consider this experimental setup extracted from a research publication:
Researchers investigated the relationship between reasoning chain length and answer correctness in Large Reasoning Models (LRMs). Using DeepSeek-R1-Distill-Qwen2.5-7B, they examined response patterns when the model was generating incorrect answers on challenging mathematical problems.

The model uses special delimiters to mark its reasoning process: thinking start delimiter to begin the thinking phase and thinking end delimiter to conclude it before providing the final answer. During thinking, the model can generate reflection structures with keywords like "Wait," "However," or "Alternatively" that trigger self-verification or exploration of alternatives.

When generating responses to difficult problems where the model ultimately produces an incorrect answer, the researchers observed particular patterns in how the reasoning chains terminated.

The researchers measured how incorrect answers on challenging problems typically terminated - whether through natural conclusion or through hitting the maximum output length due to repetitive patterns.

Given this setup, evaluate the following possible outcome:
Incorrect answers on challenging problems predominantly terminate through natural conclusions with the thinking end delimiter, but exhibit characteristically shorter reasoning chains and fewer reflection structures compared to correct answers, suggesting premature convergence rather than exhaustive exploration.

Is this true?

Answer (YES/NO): NO